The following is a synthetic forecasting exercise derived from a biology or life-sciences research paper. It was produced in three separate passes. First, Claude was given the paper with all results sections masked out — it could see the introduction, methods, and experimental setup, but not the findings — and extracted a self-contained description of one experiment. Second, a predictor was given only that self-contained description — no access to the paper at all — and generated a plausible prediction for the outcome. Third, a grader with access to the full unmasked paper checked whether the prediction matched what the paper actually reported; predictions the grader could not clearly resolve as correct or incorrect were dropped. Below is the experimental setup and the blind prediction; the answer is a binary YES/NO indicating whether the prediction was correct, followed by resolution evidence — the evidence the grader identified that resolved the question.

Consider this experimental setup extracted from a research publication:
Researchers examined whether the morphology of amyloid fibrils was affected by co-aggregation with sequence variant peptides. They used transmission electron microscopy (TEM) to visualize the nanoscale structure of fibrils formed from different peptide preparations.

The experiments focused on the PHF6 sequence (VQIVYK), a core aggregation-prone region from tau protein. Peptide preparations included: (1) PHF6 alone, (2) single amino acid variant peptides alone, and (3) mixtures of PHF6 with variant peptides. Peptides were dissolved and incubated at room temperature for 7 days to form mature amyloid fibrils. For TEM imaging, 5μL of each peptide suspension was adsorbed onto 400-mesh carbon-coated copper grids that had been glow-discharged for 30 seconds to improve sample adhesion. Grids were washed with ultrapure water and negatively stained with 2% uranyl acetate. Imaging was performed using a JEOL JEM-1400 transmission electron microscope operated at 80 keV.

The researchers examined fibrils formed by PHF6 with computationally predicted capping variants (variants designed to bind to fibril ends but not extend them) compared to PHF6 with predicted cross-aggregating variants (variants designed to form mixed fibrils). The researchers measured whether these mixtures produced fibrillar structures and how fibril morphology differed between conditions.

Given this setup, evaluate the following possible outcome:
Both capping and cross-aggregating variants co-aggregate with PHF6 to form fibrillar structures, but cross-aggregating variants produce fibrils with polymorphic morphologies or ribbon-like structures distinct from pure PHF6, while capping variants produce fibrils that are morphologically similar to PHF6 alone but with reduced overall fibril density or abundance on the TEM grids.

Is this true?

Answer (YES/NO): NO